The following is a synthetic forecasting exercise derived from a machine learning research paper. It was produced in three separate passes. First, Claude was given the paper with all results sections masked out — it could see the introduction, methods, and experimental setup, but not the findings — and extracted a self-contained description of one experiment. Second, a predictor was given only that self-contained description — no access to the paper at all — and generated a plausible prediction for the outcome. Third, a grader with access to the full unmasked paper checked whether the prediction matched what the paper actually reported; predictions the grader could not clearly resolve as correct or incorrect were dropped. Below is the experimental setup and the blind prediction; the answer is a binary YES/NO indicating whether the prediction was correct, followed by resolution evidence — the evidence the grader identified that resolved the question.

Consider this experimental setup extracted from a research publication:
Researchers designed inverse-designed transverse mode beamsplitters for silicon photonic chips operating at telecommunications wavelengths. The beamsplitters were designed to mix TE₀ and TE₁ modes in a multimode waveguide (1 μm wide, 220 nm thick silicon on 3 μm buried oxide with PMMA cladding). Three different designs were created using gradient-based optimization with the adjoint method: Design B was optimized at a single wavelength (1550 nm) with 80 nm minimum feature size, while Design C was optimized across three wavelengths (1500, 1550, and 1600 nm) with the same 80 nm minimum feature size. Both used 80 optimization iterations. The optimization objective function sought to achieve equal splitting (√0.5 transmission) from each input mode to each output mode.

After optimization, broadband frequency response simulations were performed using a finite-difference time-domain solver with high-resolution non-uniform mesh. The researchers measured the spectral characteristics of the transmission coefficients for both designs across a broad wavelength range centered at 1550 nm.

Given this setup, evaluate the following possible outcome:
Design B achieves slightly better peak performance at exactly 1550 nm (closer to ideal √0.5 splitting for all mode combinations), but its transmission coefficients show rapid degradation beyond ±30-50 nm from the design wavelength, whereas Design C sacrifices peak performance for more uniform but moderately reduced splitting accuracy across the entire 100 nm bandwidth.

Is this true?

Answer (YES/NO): NO